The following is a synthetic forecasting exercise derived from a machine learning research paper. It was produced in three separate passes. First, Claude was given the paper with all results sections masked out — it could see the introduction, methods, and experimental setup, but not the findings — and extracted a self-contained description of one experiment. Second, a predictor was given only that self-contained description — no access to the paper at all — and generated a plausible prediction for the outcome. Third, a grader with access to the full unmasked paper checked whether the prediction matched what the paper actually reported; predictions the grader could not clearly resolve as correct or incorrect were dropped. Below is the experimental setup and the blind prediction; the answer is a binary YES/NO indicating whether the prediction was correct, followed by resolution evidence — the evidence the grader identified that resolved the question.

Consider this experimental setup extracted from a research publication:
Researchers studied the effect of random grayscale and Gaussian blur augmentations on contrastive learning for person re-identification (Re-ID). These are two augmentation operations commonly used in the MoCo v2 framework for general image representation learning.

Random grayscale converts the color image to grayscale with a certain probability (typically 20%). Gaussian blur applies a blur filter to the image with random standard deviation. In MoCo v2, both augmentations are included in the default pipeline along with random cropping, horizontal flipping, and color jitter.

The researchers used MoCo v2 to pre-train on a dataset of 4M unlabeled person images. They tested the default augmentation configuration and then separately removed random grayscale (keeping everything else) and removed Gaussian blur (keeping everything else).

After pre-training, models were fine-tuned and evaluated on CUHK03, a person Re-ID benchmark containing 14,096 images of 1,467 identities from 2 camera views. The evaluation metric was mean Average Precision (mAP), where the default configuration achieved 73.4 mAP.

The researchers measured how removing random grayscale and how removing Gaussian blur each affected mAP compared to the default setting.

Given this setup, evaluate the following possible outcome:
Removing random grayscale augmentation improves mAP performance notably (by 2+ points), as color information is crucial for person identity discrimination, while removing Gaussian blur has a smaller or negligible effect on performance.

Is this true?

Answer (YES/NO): NO